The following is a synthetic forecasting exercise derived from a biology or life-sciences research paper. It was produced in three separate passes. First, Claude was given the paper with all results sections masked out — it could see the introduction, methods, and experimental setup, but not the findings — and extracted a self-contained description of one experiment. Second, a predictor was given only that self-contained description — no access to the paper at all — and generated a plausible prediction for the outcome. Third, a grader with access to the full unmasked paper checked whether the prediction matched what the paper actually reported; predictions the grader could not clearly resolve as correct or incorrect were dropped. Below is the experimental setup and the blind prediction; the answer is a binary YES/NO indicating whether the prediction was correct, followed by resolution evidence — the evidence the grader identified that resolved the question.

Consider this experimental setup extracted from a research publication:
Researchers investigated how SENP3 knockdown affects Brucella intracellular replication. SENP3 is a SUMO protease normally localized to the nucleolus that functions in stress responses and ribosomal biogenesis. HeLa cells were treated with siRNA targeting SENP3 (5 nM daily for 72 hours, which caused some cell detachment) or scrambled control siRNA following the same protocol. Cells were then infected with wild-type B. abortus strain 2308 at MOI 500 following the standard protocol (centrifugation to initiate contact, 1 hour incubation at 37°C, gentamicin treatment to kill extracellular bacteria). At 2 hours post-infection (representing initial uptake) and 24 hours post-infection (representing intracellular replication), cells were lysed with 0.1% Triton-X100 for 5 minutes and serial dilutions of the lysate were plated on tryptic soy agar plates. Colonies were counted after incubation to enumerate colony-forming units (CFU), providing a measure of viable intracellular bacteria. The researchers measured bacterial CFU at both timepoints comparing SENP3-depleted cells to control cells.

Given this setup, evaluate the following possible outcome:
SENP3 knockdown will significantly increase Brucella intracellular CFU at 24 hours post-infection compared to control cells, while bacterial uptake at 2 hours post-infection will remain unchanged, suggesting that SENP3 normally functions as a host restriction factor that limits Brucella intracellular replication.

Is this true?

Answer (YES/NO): NO